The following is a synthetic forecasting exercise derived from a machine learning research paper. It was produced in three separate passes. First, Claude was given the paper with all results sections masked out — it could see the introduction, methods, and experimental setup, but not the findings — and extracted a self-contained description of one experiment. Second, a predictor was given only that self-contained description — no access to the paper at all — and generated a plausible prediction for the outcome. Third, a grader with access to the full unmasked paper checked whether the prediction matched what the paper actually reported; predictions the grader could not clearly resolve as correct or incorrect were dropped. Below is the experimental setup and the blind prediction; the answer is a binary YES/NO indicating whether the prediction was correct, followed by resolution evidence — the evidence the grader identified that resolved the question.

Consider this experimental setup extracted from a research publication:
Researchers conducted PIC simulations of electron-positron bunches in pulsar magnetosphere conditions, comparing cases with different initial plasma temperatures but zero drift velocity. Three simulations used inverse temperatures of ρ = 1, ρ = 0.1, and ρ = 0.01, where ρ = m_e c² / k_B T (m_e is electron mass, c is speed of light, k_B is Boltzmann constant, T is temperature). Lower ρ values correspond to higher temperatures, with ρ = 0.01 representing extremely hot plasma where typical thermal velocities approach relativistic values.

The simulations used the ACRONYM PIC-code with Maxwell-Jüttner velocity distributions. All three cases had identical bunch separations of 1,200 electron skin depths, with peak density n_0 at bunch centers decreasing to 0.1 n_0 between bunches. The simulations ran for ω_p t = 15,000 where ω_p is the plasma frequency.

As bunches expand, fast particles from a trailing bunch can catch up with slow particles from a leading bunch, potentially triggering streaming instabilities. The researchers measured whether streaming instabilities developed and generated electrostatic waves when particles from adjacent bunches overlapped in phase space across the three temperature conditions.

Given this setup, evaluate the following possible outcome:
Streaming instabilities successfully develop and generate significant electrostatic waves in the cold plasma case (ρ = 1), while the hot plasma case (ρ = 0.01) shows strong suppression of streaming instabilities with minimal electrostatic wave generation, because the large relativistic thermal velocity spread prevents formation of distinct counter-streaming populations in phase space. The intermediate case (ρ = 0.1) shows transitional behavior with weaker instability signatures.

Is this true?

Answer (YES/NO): NO